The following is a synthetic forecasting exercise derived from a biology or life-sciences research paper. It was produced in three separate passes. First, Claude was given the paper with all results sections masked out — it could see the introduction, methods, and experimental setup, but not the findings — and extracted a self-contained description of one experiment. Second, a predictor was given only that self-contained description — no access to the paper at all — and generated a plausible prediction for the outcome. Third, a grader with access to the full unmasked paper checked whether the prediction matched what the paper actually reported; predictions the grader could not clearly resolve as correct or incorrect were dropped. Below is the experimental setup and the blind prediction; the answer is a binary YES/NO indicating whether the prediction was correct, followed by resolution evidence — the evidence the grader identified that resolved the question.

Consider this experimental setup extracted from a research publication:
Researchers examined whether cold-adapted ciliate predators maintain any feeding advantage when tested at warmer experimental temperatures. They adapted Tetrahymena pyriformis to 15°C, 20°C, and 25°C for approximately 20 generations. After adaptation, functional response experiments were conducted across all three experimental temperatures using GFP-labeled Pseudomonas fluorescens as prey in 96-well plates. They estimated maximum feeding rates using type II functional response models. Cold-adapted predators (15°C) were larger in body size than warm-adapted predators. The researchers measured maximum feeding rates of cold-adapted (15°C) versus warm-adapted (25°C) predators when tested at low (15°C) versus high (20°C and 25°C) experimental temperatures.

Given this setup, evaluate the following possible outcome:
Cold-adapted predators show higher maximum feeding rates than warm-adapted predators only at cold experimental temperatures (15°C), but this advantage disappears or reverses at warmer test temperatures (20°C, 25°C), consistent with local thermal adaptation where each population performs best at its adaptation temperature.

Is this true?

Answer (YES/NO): NO